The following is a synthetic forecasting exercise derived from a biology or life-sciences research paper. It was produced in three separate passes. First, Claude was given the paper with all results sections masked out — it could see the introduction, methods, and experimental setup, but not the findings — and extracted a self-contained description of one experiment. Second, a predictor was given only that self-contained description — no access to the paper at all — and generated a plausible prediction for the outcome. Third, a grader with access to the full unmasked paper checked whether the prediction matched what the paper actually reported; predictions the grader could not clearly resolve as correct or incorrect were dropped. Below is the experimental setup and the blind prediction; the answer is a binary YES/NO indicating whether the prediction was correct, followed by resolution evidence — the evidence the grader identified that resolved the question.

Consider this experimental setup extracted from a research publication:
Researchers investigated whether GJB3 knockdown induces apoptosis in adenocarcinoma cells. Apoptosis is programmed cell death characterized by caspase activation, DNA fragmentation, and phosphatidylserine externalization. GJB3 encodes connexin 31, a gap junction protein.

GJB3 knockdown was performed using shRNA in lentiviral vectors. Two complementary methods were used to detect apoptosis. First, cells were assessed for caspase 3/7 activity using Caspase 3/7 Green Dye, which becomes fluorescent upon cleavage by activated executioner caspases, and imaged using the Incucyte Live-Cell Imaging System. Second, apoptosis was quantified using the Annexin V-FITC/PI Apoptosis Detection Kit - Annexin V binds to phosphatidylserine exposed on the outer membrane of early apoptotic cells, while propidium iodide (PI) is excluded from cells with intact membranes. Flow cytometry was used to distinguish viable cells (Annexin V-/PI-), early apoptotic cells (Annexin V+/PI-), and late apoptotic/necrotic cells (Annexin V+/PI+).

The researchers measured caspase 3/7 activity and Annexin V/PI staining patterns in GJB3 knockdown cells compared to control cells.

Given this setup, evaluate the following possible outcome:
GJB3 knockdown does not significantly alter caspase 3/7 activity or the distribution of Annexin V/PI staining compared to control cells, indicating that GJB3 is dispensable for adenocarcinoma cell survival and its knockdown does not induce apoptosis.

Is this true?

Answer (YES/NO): NO